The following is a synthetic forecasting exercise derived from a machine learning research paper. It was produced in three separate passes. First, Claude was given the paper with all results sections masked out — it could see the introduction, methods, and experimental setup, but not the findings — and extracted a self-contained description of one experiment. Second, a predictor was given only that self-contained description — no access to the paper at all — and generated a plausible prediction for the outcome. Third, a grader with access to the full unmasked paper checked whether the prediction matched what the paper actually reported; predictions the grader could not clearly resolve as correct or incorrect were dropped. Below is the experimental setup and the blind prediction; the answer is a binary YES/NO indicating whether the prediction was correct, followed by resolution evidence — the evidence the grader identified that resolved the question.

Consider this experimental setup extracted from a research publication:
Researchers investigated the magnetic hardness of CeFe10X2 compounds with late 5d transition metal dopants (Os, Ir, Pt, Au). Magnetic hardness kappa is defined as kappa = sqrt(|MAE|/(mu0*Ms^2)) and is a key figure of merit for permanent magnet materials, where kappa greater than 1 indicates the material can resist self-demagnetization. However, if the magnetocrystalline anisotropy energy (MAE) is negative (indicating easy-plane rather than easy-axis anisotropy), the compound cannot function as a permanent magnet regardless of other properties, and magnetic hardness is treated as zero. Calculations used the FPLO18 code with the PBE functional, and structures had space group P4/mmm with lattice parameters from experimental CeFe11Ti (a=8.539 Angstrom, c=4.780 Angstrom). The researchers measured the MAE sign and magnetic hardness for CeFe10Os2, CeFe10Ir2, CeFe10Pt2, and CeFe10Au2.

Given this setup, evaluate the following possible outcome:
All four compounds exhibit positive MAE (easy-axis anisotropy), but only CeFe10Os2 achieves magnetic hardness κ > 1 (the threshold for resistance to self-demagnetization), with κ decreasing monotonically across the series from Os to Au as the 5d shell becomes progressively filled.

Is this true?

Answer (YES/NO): NO